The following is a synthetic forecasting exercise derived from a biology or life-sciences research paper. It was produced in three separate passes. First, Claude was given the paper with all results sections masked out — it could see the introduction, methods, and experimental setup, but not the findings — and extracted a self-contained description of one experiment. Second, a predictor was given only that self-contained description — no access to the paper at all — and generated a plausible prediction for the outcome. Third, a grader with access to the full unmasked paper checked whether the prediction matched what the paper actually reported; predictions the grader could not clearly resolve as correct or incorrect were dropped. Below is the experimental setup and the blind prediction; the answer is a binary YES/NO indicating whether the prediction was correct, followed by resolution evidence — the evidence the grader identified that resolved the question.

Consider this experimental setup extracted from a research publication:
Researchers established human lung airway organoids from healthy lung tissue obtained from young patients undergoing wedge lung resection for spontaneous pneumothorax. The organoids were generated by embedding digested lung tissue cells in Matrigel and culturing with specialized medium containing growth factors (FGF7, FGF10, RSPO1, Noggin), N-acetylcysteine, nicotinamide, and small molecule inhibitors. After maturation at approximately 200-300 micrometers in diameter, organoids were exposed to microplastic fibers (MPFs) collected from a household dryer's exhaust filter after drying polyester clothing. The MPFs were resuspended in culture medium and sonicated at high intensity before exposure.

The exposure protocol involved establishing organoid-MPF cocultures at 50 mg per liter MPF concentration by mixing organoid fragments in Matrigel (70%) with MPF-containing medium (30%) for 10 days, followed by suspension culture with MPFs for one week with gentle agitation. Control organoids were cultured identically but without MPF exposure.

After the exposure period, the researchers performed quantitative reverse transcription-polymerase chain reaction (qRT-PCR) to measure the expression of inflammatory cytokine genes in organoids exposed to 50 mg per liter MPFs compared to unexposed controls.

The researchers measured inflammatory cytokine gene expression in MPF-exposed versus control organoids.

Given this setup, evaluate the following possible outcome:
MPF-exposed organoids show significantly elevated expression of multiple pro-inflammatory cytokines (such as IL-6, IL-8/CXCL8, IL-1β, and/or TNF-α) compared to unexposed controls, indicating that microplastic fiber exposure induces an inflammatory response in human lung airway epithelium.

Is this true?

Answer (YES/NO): NO